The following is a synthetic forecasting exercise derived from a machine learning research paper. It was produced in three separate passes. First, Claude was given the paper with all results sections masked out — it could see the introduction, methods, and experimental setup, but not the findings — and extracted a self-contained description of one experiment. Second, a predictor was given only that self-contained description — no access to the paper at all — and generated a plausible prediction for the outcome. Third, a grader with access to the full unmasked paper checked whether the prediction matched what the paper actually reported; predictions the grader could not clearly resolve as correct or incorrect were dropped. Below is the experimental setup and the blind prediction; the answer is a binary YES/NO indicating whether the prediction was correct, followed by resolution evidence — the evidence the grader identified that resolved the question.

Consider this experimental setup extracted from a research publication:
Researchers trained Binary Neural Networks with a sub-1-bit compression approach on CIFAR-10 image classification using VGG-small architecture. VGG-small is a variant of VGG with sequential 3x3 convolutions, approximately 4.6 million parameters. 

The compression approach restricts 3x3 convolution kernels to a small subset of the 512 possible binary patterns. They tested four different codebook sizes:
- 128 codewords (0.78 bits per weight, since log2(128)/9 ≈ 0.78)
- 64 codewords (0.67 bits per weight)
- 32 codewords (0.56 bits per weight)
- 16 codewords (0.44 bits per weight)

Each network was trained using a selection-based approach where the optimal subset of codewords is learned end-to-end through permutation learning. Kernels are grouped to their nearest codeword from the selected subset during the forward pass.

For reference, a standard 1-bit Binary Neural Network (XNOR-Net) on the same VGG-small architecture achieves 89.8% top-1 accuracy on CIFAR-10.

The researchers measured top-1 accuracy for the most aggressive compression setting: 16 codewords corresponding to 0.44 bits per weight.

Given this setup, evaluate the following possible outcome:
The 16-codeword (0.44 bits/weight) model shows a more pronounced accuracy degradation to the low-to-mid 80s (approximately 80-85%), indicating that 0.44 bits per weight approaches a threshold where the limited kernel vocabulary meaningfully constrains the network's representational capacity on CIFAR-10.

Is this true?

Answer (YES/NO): NO